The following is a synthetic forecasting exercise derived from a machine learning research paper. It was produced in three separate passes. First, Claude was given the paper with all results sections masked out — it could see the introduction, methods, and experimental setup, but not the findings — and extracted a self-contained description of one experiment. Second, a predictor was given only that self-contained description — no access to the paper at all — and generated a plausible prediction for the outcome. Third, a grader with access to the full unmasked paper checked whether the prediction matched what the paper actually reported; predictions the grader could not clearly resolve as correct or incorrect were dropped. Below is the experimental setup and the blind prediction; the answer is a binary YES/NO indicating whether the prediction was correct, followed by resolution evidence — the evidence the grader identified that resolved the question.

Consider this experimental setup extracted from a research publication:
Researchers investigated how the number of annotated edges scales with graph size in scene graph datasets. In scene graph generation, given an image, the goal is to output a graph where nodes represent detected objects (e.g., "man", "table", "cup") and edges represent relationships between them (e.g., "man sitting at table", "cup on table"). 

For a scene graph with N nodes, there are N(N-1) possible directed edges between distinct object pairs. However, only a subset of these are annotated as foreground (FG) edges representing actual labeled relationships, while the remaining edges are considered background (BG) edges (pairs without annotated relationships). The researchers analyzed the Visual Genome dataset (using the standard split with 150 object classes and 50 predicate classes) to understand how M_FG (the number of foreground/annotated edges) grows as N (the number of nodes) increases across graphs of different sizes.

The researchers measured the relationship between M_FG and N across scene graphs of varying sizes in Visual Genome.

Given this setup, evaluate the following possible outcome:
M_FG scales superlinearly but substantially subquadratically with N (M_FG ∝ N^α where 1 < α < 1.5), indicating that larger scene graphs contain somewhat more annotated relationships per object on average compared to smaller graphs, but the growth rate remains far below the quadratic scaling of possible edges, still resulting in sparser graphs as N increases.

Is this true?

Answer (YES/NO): NO